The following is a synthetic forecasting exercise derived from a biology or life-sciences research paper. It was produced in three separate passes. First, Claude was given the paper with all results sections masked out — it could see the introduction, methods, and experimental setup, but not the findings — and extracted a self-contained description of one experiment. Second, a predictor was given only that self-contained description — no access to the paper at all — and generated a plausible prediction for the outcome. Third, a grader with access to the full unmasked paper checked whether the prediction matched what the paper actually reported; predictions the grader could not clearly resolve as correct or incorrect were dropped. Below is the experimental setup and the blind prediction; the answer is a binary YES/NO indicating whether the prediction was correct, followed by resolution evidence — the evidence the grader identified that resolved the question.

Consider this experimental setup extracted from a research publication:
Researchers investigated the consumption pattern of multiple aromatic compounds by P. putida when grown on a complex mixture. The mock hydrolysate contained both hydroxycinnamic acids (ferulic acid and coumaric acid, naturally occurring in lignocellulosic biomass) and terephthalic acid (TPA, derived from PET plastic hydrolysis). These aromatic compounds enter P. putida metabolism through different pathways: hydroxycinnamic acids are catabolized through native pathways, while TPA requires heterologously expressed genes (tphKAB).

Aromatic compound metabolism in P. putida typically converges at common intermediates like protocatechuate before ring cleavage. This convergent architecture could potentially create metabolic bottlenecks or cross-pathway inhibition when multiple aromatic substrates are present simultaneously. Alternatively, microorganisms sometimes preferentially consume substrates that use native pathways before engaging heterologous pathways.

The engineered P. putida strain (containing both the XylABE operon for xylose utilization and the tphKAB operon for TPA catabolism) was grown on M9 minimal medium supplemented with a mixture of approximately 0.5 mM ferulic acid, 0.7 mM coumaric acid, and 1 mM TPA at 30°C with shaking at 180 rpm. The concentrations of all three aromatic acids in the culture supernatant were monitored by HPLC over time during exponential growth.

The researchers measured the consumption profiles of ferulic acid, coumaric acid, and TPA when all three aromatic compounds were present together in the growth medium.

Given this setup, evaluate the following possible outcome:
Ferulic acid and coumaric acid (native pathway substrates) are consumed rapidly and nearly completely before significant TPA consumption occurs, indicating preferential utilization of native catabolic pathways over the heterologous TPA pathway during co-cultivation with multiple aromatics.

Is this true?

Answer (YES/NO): NO